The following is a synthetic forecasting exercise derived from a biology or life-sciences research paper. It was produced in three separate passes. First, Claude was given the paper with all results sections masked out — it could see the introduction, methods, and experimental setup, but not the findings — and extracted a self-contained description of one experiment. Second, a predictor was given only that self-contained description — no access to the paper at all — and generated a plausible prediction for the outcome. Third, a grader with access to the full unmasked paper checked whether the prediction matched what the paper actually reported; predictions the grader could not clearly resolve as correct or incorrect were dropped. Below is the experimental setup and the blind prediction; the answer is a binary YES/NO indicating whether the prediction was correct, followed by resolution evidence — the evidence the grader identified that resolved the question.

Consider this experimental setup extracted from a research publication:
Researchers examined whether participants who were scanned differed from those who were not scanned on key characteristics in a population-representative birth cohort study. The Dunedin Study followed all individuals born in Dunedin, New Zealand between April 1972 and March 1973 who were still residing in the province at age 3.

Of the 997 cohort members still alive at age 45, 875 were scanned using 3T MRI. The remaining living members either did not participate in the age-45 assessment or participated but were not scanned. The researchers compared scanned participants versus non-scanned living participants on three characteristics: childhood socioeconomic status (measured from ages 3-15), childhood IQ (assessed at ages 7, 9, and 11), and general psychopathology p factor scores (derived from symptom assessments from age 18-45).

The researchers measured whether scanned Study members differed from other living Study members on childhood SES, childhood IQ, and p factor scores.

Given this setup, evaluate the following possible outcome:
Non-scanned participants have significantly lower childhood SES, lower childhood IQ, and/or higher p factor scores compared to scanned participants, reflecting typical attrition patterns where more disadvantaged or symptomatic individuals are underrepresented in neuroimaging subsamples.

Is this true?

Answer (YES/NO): NO